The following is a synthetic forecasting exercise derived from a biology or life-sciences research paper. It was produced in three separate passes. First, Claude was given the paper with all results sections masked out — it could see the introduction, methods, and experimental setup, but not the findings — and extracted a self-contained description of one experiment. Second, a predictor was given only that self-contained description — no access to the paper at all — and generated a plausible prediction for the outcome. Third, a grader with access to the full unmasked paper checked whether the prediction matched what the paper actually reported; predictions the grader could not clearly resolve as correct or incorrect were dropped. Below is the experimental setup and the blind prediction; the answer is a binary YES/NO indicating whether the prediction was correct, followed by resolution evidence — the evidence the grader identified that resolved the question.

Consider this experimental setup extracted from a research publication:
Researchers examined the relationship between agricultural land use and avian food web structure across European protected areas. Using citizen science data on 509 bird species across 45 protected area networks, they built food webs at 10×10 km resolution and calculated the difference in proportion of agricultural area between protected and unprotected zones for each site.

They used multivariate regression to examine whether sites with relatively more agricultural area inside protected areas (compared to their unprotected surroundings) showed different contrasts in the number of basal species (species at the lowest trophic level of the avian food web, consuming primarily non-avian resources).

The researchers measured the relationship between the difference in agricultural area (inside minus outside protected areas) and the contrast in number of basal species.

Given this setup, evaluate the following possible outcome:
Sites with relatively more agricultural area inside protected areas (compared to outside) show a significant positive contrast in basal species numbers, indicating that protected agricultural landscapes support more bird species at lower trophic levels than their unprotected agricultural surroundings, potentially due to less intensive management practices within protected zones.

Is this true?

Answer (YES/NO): NO